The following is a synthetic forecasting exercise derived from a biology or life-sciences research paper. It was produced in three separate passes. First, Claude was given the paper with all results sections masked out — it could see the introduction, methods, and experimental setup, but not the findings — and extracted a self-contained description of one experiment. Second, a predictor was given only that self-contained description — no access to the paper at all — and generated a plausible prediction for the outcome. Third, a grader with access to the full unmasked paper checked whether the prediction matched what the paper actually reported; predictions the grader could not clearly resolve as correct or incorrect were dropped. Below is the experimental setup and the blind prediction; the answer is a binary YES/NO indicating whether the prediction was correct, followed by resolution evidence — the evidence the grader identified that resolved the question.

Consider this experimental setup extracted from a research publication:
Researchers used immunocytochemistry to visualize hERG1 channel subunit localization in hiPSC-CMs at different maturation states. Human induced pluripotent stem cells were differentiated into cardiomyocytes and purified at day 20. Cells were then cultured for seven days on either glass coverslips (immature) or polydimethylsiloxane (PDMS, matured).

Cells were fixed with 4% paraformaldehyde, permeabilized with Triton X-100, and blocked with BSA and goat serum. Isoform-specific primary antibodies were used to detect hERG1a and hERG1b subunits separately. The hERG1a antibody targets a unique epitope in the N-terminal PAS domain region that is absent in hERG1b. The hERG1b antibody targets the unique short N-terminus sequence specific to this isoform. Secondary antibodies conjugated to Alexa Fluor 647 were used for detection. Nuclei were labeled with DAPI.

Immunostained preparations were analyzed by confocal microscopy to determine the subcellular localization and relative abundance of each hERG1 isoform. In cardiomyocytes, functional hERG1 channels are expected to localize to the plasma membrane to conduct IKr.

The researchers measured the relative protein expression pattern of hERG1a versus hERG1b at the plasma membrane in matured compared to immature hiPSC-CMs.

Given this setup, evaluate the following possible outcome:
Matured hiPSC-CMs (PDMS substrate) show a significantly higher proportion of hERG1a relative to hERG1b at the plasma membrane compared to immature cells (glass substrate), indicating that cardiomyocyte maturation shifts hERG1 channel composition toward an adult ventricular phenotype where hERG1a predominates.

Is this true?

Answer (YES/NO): YES